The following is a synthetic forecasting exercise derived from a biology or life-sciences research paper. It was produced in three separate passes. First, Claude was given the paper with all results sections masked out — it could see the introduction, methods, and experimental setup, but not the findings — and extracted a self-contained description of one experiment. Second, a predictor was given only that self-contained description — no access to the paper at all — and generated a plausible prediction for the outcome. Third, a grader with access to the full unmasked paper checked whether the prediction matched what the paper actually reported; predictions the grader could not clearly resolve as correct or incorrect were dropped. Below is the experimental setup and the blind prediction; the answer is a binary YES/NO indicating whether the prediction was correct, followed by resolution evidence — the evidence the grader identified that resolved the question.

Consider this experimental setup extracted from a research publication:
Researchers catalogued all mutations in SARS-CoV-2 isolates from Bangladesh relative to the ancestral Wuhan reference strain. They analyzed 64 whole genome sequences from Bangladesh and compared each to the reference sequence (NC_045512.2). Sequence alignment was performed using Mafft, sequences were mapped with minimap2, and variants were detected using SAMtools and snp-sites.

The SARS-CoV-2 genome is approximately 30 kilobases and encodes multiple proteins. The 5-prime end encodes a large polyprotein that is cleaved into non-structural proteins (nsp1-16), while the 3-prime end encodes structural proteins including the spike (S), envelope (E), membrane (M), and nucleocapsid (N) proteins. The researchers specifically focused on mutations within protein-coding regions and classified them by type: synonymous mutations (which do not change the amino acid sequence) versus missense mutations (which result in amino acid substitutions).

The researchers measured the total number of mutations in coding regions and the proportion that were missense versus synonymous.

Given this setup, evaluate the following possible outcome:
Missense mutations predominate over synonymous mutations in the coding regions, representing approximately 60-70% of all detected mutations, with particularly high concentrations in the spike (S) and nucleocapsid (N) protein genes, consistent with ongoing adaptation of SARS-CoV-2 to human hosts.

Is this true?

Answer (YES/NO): NO